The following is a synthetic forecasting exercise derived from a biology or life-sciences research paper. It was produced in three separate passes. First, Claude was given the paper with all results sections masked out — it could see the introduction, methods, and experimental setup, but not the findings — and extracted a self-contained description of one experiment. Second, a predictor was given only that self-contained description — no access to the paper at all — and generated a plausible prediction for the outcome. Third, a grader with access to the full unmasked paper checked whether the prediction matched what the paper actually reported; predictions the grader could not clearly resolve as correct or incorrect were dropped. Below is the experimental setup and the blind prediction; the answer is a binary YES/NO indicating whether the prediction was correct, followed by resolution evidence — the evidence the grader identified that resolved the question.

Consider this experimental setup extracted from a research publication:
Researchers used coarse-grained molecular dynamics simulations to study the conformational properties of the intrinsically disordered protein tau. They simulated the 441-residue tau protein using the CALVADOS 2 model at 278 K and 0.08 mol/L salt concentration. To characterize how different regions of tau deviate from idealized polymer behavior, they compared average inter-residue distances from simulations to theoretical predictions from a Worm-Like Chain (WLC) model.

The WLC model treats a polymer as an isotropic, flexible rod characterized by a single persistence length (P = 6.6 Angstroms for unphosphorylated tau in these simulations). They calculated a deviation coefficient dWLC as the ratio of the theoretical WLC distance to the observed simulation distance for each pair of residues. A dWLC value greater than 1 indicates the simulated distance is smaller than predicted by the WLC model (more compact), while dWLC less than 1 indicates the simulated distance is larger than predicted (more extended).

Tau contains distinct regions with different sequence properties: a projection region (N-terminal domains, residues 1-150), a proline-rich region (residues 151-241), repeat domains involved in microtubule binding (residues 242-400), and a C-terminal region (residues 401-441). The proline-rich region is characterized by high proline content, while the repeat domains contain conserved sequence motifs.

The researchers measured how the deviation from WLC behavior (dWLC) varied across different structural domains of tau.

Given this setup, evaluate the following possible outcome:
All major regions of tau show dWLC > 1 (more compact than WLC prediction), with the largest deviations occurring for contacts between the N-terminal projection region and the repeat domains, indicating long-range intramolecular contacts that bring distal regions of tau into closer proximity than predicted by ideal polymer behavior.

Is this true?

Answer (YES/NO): NO